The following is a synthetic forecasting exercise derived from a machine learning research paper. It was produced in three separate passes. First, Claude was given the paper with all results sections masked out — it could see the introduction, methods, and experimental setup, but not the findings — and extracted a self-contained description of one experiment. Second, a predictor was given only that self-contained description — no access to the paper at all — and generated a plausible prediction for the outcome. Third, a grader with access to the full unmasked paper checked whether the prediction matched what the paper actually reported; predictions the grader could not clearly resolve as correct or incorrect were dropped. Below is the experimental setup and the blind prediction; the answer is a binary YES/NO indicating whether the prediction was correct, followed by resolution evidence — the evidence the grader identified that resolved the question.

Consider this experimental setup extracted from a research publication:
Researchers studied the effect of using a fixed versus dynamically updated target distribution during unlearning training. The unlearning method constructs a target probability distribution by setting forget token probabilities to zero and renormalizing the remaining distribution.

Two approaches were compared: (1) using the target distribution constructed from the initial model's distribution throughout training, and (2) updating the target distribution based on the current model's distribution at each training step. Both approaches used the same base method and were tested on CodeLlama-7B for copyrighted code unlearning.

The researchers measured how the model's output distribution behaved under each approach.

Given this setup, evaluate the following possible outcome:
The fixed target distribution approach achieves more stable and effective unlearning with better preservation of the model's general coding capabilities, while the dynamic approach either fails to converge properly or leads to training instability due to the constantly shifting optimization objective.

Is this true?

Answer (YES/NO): YES